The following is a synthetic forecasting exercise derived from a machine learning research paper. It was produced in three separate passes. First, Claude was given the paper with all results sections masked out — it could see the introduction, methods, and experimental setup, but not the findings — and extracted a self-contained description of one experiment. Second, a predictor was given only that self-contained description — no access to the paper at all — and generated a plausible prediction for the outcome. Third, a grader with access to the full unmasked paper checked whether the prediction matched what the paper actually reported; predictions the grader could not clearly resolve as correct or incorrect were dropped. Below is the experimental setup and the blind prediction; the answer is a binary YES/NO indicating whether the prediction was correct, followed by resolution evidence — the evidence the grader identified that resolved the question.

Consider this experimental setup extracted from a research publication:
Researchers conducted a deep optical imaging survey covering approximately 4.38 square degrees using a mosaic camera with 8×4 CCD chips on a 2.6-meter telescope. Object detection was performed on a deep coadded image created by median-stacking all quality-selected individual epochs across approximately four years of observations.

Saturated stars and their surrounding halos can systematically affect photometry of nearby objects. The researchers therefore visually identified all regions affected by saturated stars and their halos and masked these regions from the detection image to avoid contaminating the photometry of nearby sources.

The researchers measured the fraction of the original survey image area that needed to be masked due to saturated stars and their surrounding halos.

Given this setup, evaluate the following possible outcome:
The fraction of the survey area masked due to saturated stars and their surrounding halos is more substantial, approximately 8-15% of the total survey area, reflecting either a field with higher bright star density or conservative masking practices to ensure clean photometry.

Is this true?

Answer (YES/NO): NO